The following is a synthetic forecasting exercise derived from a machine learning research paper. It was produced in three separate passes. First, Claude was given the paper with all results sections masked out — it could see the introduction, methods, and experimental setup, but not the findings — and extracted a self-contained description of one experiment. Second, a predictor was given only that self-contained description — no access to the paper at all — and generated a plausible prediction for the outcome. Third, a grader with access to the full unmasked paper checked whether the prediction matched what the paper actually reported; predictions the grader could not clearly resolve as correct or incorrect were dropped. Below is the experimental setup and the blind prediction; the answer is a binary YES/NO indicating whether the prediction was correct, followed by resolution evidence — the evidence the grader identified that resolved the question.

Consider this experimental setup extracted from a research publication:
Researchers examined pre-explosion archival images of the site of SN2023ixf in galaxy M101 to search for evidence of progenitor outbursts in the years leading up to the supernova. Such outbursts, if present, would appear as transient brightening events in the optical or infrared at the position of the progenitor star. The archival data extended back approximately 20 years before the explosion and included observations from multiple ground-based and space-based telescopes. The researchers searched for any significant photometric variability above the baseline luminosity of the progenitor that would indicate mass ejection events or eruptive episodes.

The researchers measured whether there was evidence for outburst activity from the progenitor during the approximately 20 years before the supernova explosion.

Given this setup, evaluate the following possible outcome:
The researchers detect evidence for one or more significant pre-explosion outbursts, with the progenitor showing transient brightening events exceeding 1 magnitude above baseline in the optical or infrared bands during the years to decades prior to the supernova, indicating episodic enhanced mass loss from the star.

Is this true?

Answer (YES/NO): NO